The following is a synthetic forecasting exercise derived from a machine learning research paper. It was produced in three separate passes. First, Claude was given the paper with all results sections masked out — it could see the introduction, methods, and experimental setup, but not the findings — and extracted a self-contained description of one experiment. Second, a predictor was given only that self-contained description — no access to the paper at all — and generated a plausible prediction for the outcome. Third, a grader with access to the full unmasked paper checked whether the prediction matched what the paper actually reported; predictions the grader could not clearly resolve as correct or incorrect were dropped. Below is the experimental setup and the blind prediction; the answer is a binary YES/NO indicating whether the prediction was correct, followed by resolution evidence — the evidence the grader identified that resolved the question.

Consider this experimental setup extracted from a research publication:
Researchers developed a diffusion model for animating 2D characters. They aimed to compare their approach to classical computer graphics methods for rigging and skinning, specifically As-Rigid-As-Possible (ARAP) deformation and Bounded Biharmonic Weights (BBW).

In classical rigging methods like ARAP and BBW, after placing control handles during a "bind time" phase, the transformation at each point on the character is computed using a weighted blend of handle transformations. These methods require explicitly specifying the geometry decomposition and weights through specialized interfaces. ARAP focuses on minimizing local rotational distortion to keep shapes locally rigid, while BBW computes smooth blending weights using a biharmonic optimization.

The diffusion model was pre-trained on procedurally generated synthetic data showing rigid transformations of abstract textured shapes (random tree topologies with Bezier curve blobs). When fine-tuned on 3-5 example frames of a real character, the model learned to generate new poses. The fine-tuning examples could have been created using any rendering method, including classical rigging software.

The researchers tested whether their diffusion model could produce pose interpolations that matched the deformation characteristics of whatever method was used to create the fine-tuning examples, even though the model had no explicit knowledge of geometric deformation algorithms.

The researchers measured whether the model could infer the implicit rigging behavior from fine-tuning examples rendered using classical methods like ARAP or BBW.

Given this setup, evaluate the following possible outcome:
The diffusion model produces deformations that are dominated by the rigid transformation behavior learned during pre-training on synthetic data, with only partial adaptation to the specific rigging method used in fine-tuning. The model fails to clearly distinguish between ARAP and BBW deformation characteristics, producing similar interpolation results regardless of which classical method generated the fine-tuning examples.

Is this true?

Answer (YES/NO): NO